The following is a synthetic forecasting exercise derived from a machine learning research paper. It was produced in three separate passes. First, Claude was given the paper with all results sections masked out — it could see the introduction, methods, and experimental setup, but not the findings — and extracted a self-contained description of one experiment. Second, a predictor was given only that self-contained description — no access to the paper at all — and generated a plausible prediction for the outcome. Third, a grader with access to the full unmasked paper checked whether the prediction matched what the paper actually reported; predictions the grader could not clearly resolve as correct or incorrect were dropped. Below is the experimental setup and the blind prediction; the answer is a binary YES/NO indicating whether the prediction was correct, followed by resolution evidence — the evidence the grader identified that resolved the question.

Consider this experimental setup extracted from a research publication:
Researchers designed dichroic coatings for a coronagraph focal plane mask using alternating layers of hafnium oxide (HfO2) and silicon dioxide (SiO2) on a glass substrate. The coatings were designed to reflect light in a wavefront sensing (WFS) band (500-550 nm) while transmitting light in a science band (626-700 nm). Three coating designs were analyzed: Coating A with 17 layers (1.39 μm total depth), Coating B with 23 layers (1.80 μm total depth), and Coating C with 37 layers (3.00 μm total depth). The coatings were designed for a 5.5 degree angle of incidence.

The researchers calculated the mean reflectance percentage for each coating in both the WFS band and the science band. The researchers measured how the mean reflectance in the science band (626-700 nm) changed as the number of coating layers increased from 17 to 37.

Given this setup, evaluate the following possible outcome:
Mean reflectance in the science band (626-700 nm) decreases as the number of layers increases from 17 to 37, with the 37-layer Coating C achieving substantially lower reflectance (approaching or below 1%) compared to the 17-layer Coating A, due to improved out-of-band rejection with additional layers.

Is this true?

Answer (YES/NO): YES